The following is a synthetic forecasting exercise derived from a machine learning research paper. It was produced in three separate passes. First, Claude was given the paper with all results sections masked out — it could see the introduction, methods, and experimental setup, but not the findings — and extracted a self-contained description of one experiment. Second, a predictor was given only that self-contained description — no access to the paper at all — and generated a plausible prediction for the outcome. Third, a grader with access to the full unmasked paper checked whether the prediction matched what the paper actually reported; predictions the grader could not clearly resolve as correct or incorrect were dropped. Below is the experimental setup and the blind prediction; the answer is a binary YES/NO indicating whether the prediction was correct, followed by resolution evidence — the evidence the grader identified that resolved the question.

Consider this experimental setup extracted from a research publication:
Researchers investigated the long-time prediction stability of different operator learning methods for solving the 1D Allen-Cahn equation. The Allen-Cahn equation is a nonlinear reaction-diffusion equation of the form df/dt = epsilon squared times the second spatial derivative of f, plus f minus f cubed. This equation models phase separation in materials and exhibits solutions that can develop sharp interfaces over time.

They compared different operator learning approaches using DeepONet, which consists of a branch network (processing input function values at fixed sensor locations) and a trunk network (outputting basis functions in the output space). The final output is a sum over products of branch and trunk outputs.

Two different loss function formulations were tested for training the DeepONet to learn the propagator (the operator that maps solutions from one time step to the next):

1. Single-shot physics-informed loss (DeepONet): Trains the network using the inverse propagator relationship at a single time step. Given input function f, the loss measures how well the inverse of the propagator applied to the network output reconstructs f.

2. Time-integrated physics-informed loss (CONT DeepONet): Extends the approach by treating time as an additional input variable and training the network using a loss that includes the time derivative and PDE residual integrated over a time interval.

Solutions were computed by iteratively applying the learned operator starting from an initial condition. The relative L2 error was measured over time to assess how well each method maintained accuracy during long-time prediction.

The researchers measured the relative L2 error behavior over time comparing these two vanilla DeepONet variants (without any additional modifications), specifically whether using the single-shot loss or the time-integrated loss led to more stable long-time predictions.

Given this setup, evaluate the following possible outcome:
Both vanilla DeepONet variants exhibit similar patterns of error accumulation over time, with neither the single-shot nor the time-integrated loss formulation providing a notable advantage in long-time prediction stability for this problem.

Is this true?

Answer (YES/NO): YES